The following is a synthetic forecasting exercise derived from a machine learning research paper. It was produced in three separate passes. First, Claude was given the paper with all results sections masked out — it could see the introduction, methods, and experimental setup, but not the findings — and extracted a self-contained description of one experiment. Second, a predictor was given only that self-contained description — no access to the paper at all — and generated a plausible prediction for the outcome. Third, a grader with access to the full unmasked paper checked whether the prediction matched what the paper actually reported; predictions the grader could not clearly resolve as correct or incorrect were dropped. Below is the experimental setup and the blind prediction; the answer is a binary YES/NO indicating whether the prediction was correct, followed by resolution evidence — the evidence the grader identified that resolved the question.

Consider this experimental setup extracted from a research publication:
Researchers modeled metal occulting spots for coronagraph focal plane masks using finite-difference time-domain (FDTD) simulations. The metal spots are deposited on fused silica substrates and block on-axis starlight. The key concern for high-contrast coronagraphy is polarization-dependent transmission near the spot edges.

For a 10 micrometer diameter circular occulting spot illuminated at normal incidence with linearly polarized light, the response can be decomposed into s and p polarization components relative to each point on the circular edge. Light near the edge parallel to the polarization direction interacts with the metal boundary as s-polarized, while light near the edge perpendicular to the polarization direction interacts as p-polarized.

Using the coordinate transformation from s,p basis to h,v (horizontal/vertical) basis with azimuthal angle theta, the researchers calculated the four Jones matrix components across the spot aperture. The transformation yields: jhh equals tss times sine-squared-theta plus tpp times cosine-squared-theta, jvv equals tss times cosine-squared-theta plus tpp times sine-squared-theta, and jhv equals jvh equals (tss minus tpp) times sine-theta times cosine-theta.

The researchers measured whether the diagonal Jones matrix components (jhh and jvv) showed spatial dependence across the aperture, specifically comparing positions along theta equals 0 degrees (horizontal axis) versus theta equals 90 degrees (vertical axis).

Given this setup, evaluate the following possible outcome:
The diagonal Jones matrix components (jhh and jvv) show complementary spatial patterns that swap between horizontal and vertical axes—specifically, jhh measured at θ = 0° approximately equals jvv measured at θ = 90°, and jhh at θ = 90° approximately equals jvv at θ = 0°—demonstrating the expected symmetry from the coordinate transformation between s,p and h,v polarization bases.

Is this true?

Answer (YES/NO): YES